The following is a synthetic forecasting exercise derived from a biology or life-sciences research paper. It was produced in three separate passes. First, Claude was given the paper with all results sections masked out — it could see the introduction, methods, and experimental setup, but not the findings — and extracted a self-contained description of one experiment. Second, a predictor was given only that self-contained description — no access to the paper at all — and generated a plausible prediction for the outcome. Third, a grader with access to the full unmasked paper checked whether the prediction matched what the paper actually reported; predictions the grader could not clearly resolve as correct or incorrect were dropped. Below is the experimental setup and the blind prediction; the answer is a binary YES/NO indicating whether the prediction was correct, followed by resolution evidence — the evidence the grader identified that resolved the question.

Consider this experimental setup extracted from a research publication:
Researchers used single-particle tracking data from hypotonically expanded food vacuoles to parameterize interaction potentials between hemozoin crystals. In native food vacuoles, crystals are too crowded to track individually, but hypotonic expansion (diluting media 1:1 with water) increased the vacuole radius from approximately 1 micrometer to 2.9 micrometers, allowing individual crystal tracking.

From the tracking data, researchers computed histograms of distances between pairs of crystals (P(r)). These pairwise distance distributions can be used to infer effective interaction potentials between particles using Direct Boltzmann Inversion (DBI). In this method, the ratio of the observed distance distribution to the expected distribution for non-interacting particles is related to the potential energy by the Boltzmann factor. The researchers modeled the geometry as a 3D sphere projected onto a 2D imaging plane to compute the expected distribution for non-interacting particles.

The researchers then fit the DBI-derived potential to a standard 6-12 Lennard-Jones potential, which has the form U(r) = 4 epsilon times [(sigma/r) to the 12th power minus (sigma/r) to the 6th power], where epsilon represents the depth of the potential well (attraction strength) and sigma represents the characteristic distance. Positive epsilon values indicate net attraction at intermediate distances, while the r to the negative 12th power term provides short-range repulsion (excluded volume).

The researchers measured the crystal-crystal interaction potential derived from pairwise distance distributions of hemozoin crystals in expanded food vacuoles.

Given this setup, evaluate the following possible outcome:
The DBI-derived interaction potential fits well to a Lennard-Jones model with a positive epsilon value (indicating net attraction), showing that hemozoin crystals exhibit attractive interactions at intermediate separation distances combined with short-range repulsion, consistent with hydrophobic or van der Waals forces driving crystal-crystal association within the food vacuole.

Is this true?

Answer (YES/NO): NO